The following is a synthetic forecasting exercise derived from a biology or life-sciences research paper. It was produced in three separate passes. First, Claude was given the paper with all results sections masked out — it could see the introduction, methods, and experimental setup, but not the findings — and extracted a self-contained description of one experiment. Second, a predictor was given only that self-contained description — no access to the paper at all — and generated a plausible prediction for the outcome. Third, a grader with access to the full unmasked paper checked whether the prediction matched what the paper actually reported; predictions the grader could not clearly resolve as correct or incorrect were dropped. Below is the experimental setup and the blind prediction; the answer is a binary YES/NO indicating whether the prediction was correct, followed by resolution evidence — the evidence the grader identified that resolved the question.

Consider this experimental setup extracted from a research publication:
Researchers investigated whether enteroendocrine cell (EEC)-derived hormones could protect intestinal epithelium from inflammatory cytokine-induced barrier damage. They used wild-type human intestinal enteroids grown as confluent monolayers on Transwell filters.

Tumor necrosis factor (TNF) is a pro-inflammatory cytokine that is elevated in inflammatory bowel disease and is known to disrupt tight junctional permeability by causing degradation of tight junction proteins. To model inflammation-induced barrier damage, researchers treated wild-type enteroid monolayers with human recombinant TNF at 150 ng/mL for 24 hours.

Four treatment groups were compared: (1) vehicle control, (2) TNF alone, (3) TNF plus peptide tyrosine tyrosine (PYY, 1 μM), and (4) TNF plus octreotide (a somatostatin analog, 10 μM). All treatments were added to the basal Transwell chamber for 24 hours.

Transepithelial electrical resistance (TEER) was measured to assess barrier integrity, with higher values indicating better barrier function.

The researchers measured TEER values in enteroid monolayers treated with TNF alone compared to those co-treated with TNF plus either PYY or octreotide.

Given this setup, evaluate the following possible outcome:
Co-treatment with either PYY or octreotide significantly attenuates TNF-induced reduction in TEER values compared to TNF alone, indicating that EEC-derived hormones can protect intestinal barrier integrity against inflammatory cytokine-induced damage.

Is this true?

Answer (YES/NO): YES